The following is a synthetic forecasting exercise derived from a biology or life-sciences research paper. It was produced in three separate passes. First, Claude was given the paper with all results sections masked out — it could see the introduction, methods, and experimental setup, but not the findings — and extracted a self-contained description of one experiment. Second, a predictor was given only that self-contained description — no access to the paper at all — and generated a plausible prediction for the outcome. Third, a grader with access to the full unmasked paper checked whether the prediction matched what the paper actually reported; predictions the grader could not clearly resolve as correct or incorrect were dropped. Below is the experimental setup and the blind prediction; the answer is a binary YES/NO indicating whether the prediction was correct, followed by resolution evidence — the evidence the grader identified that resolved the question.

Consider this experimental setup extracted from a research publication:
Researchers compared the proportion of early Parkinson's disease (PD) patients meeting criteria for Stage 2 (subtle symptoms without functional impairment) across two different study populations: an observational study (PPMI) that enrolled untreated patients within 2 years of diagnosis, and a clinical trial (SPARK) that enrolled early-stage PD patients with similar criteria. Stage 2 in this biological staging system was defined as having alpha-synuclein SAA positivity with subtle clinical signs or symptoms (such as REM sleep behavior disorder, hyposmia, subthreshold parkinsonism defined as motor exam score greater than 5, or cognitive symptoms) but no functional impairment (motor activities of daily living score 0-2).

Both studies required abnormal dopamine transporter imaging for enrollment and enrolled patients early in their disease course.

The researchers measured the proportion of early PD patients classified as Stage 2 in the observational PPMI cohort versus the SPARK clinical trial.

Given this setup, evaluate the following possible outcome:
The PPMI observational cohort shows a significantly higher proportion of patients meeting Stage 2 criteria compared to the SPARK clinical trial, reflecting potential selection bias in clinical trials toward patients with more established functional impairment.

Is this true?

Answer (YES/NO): NO